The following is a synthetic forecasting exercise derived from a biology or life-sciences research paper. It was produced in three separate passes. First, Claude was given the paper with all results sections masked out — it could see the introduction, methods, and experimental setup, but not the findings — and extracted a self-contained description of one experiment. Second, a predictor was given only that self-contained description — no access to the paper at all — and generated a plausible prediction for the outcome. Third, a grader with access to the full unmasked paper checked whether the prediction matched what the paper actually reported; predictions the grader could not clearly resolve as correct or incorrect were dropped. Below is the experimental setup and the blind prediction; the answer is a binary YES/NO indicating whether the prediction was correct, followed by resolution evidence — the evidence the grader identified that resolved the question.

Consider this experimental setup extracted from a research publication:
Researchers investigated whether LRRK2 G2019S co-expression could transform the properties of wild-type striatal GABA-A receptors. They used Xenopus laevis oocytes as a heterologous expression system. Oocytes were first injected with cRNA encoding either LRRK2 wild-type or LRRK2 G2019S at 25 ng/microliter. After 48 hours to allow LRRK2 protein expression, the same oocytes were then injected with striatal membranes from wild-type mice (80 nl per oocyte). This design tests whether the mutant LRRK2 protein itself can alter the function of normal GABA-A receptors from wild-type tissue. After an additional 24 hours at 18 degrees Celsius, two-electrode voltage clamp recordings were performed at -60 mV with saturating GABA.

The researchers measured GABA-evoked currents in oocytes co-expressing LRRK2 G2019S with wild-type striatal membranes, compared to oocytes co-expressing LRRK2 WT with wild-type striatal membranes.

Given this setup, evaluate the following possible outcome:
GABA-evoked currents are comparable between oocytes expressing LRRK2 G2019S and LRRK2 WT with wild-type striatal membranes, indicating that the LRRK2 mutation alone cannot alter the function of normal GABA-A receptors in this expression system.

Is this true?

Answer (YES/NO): NO